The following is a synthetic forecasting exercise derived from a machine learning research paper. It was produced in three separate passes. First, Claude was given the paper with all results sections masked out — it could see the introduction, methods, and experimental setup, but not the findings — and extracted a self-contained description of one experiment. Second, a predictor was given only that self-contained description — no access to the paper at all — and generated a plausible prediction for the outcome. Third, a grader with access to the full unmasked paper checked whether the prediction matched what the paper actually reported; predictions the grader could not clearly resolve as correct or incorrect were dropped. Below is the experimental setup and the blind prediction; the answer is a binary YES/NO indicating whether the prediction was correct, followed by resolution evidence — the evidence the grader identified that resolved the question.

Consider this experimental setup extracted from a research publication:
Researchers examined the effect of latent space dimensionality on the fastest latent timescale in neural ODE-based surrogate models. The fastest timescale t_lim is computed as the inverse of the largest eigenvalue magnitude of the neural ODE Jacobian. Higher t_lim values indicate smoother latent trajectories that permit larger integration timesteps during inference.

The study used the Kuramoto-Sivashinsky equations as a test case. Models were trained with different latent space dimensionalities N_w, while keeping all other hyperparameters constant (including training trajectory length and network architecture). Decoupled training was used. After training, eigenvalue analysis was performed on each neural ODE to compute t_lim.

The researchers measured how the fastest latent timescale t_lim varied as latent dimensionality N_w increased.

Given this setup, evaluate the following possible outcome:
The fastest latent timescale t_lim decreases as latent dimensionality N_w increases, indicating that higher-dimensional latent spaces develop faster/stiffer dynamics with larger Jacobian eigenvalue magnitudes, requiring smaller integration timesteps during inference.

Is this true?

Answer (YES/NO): NO